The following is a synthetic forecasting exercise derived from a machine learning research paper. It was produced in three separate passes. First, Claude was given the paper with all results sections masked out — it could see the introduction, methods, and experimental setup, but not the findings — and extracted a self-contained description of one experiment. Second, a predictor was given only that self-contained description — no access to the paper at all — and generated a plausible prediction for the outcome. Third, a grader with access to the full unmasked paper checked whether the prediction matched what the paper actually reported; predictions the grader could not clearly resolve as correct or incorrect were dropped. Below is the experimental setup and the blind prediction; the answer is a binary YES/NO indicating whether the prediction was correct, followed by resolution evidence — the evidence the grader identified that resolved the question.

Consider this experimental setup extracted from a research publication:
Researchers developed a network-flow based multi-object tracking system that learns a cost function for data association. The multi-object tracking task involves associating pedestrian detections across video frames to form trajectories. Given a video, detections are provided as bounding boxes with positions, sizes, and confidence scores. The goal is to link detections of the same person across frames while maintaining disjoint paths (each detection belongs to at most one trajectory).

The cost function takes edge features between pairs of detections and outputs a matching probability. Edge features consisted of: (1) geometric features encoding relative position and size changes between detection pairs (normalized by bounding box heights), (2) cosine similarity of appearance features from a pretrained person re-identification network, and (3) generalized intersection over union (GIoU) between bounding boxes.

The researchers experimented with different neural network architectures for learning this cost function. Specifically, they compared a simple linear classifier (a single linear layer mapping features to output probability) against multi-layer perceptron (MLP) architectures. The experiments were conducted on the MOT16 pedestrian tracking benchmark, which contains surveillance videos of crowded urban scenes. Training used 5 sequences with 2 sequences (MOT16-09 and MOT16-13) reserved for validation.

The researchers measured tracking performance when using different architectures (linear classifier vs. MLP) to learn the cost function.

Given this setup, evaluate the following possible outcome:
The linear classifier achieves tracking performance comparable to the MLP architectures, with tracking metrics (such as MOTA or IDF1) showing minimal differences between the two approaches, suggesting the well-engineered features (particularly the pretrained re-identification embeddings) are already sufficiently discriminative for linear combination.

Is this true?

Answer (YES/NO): NO